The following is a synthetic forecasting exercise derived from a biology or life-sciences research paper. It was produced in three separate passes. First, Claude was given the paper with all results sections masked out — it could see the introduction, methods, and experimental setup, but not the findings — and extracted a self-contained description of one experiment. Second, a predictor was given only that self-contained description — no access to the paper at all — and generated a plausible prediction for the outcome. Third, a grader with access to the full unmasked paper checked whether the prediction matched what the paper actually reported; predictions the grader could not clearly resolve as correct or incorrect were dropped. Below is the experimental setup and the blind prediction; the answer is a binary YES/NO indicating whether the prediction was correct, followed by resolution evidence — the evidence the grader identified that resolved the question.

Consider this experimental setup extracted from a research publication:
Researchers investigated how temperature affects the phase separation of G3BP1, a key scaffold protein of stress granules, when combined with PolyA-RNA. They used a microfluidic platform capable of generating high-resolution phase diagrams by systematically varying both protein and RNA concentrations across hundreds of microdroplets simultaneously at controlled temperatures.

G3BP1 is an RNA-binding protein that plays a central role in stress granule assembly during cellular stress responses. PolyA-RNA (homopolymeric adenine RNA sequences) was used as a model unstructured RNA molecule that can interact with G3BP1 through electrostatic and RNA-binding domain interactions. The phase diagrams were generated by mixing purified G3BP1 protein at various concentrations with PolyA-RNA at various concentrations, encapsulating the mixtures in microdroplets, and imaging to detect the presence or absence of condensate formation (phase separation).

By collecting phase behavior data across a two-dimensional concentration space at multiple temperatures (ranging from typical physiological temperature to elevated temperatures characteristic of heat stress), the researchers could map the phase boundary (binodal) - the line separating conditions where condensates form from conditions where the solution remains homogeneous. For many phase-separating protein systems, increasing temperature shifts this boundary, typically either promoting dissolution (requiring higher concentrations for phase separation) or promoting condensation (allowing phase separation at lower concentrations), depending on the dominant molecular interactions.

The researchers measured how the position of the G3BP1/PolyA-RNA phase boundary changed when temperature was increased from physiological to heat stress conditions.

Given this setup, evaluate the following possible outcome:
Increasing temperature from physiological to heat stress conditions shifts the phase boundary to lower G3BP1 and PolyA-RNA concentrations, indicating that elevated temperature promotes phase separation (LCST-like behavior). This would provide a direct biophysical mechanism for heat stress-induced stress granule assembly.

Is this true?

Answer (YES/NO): NO